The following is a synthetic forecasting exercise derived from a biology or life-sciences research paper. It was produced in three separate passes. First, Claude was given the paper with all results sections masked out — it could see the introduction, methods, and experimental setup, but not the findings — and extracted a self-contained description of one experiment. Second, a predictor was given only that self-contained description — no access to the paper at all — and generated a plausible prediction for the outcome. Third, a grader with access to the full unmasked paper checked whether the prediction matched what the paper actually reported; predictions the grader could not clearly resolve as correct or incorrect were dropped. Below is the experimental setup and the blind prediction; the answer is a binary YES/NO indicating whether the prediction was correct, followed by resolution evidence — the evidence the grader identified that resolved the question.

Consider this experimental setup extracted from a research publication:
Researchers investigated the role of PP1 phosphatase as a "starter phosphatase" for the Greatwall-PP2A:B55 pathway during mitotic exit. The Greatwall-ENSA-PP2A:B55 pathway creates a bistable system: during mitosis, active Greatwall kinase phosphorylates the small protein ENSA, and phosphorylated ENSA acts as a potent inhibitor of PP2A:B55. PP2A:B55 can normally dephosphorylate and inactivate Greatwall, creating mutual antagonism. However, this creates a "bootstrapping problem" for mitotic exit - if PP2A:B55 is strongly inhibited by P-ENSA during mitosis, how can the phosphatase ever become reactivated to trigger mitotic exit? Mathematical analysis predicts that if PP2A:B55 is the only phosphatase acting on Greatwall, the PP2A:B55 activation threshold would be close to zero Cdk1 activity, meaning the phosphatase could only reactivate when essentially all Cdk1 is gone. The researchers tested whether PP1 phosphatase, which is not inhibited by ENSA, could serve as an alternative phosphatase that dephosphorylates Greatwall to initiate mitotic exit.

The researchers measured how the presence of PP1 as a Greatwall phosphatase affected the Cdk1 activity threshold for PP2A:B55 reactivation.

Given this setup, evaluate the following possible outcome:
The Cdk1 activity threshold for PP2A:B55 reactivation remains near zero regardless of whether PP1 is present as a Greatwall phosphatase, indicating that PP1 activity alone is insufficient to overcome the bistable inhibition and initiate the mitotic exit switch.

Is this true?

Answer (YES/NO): NO